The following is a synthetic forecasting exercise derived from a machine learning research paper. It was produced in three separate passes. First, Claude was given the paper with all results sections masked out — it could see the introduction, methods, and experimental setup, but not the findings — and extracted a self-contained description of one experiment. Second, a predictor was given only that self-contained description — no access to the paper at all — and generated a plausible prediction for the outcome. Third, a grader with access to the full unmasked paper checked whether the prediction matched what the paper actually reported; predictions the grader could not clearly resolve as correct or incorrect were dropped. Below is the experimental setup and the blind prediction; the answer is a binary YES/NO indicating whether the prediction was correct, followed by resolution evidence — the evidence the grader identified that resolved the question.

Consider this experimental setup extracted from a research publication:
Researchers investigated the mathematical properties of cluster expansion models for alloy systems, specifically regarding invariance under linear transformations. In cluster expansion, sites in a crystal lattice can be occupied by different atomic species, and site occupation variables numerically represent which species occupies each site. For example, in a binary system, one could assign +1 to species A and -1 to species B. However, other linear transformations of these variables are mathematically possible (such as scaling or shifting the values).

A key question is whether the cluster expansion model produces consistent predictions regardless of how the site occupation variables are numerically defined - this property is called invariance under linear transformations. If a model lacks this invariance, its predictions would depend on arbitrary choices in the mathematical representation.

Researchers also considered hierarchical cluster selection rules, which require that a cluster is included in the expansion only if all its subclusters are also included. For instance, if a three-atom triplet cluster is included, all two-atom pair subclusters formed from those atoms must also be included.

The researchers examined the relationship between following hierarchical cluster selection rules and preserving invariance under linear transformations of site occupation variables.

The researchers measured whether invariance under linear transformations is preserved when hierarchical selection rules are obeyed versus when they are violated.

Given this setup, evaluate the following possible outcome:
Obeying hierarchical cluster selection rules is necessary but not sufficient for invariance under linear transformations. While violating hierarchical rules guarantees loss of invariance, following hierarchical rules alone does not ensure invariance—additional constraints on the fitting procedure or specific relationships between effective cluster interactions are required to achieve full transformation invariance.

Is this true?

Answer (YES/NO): NO